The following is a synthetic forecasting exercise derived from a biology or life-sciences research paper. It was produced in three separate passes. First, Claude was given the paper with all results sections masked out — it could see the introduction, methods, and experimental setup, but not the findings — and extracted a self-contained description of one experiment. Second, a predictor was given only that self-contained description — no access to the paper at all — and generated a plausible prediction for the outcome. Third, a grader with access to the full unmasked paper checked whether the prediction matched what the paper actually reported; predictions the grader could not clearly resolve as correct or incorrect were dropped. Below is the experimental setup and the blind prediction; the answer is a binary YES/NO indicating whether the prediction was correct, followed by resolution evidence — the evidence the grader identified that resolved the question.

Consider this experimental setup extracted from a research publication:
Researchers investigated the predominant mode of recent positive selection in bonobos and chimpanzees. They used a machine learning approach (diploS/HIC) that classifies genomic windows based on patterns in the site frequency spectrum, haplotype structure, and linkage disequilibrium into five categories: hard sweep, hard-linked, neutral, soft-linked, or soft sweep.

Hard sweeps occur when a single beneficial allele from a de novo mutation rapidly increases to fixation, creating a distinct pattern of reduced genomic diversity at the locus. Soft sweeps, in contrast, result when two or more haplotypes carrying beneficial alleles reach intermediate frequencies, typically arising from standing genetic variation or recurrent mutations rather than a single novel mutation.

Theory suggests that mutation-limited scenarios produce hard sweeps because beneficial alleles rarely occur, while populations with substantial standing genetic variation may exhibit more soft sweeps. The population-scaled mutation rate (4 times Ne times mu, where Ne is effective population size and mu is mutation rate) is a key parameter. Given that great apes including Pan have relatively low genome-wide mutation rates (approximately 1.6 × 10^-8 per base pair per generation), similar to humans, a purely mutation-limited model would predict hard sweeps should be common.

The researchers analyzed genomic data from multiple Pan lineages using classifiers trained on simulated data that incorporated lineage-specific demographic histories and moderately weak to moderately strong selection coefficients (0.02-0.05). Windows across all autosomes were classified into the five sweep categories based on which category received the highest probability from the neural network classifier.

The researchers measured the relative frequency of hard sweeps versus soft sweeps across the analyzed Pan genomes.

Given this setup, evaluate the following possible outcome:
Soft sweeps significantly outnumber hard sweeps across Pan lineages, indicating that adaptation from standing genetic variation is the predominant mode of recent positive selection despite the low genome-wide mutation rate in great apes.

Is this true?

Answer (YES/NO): YES